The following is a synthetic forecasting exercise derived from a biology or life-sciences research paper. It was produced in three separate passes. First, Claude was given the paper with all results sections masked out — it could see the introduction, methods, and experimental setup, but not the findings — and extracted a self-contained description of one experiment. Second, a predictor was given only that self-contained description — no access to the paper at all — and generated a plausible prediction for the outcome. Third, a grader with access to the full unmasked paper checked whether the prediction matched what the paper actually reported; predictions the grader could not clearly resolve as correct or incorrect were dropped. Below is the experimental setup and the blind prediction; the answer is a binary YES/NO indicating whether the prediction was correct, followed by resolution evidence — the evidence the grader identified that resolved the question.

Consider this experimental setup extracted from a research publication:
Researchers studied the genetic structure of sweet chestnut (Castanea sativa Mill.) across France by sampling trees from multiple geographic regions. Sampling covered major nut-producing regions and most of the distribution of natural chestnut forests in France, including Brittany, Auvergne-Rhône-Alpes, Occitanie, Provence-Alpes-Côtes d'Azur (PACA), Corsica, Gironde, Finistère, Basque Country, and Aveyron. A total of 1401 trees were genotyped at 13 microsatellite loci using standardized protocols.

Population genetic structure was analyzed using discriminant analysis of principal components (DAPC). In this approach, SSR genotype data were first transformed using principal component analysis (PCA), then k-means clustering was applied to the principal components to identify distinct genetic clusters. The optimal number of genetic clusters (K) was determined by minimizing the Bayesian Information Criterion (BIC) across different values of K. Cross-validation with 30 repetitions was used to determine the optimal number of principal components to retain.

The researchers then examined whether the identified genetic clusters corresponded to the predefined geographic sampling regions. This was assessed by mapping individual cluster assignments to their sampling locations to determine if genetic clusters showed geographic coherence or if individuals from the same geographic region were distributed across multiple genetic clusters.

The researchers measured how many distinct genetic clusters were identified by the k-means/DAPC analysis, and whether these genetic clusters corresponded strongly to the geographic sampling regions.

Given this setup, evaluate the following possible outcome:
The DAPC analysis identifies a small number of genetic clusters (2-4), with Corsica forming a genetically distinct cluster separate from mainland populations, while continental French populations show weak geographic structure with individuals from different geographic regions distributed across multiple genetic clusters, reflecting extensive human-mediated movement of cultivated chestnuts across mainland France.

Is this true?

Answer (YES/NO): YES